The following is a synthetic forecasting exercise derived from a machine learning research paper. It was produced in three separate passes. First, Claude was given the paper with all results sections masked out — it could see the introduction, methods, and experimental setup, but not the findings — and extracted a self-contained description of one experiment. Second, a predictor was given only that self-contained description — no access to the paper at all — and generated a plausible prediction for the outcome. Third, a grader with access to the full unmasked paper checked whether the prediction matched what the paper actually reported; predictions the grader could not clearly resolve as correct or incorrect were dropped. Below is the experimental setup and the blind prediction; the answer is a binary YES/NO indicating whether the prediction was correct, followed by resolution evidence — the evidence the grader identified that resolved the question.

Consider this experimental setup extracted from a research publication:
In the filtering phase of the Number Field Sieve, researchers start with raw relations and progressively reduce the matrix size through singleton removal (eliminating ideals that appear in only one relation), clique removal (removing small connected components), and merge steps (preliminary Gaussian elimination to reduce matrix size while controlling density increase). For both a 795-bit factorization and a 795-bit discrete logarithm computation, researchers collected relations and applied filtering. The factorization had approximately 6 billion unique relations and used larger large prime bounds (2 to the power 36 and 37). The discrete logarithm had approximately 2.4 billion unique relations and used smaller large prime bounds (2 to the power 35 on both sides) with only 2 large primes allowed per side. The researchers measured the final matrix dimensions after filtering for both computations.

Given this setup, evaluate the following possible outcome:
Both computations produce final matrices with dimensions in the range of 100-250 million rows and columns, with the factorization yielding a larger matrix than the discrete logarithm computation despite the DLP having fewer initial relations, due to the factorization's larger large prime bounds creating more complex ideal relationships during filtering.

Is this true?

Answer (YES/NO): NO